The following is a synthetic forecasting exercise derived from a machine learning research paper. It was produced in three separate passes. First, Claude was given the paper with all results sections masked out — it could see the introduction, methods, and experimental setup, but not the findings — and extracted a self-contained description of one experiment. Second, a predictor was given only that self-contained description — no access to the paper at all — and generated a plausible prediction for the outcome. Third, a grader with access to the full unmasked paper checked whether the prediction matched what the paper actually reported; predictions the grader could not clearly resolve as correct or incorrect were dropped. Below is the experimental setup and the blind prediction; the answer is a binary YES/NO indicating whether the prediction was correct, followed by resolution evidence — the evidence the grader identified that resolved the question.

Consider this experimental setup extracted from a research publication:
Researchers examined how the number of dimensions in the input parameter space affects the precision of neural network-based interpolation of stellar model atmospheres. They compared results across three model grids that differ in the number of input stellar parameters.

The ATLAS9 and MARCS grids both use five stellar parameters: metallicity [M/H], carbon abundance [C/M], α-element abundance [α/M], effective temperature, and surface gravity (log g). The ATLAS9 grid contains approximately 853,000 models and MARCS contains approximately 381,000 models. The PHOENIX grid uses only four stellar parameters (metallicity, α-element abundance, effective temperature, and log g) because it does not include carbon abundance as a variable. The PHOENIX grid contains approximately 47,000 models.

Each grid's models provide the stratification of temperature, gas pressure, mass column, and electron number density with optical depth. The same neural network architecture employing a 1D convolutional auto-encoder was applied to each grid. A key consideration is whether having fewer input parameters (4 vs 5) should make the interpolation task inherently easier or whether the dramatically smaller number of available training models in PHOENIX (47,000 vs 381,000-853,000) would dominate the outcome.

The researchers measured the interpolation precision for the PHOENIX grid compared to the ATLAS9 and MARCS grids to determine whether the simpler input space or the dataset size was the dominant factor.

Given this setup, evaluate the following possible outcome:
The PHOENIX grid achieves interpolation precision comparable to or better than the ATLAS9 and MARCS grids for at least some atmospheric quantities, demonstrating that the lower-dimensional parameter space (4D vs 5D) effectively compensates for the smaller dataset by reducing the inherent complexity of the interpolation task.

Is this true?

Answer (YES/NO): NO